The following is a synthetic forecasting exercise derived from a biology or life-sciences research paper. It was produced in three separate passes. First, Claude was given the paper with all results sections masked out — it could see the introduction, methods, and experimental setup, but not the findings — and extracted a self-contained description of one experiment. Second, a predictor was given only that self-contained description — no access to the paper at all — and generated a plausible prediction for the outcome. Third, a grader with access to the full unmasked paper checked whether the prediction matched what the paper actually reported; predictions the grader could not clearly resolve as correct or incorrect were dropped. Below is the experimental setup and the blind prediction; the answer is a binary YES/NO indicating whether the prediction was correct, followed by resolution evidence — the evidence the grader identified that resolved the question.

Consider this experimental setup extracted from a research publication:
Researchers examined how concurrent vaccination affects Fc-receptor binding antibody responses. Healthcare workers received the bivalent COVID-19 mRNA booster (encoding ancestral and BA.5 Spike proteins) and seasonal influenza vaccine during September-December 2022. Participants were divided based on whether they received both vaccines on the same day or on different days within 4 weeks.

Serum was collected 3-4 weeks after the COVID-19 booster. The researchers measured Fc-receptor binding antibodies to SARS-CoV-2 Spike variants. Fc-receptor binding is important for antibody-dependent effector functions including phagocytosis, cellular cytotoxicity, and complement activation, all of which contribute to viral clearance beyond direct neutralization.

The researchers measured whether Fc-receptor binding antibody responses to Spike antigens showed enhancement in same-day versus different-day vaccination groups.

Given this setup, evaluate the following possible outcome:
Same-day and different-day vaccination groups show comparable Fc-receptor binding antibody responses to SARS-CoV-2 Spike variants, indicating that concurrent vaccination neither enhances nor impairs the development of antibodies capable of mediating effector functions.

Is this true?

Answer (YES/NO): NO